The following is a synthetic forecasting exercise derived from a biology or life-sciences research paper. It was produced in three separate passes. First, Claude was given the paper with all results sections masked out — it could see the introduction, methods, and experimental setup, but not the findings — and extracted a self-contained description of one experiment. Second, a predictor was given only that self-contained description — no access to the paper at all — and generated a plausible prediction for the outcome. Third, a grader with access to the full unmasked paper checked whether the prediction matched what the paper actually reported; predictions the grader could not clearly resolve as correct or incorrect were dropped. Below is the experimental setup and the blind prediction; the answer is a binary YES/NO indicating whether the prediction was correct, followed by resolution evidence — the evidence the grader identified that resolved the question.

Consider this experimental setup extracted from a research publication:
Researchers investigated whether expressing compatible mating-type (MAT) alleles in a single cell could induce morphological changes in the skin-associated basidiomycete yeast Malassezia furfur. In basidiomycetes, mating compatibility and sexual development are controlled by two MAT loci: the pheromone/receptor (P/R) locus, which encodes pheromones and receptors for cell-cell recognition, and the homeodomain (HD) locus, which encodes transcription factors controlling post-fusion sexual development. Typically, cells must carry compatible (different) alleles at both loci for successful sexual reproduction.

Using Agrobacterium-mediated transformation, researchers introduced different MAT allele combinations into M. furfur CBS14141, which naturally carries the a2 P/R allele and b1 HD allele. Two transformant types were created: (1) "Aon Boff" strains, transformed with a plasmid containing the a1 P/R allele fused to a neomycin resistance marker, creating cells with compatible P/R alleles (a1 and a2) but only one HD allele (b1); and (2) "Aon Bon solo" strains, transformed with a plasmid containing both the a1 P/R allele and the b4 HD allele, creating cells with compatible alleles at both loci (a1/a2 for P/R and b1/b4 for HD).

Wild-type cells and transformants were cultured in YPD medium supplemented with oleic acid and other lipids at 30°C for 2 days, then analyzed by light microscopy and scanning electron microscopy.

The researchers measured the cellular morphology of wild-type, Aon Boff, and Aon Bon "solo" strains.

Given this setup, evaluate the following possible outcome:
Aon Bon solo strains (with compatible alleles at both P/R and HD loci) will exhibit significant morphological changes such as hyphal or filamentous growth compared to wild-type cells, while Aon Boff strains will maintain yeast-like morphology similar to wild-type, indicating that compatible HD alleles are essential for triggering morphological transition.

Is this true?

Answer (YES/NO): NO